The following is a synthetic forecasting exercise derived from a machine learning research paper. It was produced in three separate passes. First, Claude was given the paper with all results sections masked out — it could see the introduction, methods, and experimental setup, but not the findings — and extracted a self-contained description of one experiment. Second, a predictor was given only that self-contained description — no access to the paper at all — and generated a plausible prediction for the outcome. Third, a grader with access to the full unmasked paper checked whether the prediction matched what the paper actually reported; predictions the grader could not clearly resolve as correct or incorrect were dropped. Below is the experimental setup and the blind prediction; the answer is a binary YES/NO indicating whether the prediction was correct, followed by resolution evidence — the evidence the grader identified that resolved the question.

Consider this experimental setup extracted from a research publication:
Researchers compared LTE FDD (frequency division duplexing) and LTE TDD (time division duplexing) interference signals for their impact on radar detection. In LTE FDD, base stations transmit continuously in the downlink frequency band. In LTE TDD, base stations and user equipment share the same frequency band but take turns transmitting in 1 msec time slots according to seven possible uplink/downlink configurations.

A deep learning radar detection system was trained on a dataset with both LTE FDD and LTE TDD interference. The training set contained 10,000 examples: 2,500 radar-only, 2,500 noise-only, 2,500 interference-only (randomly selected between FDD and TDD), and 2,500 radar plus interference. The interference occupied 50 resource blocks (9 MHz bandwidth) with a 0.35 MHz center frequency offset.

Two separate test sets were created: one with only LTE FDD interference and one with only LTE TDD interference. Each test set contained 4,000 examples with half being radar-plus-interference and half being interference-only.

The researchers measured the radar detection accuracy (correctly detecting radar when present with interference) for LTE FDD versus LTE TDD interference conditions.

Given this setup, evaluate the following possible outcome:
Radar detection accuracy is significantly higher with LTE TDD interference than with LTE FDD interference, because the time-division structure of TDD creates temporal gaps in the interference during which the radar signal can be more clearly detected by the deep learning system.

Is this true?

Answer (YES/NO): NO